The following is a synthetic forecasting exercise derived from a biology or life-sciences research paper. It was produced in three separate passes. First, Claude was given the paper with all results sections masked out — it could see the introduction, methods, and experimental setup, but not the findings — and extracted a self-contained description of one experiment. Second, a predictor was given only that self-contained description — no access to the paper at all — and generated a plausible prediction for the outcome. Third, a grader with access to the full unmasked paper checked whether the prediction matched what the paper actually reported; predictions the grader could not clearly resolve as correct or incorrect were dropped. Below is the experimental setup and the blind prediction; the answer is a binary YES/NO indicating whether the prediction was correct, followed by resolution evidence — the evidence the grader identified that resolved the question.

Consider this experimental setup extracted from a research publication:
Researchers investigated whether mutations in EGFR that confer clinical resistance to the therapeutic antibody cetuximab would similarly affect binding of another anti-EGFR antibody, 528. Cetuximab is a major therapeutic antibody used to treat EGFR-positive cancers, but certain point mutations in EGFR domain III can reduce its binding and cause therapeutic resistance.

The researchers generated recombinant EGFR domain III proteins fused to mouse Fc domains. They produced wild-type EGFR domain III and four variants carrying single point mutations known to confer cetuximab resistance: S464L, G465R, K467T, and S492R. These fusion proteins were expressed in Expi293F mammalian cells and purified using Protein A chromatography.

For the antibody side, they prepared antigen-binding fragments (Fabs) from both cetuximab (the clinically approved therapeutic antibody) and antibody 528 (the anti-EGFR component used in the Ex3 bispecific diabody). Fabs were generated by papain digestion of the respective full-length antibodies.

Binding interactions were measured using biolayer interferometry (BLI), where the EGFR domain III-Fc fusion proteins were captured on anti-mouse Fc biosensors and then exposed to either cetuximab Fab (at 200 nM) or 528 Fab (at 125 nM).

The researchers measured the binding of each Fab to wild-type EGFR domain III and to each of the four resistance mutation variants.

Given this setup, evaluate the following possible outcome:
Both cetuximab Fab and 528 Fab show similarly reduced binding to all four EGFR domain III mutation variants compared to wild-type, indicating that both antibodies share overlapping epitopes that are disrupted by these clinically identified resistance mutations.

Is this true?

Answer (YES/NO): NO